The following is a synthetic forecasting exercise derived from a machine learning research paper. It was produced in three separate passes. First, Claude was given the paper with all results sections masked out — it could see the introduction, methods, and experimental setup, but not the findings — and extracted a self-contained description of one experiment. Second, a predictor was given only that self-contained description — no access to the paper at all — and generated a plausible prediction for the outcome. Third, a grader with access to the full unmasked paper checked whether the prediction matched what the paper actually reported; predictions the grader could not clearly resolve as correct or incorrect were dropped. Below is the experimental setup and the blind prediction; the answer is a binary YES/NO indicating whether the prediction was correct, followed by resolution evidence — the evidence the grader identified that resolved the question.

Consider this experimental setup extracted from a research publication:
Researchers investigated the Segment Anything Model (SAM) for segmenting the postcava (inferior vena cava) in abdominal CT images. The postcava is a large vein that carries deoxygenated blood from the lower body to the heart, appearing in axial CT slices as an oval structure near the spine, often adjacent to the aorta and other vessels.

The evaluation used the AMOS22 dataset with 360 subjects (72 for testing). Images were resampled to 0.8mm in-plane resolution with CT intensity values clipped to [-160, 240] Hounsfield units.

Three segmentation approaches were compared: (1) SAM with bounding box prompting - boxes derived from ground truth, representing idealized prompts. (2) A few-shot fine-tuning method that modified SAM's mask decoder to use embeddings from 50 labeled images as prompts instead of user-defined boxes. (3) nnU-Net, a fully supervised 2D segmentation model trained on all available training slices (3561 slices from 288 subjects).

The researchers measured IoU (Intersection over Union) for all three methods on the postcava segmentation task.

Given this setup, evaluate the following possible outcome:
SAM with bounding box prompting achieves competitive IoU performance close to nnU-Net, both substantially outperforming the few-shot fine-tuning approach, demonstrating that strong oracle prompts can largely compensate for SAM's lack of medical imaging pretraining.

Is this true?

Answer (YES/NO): NO